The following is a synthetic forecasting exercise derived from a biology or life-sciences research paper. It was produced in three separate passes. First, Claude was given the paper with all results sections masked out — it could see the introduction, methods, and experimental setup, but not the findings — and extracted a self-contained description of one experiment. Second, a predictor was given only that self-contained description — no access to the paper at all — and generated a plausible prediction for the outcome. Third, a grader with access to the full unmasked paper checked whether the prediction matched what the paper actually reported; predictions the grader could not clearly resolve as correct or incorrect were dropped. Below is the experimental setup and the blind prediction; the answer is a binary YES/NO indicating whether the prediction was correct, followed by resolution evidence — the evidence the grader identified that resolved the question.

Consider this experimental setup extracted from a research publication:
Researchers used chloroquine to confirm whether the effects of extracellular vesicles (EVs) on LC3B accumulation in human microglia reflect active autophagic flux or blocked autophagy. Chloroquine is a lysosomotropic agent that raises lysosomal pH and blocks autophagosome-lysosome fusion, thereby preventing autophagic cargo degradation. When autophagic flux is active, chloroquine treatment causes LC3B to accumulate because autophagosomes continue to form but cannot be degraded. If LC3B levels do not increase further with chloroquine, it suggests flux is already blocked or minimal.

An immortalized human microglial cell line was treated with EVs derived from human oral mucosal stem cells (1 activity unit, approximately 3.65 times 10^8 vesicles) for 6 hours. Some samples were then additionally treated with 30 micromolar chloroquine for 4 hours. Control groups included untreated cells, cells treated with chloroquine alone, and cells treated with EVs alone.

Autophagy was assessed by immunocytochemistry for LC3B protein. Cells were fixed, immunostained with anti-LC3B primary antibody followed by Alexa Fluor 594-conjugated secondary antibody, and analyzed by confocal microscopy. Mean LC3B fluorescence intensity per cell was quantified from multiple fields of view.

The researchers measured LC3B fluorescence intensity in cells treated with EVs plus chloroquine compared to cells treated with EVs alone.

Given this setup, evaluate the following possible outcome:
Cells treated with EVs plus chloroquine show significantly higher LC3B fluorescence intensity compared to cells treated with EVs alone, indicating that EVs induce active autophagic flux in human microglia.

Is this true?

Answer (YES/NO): YES